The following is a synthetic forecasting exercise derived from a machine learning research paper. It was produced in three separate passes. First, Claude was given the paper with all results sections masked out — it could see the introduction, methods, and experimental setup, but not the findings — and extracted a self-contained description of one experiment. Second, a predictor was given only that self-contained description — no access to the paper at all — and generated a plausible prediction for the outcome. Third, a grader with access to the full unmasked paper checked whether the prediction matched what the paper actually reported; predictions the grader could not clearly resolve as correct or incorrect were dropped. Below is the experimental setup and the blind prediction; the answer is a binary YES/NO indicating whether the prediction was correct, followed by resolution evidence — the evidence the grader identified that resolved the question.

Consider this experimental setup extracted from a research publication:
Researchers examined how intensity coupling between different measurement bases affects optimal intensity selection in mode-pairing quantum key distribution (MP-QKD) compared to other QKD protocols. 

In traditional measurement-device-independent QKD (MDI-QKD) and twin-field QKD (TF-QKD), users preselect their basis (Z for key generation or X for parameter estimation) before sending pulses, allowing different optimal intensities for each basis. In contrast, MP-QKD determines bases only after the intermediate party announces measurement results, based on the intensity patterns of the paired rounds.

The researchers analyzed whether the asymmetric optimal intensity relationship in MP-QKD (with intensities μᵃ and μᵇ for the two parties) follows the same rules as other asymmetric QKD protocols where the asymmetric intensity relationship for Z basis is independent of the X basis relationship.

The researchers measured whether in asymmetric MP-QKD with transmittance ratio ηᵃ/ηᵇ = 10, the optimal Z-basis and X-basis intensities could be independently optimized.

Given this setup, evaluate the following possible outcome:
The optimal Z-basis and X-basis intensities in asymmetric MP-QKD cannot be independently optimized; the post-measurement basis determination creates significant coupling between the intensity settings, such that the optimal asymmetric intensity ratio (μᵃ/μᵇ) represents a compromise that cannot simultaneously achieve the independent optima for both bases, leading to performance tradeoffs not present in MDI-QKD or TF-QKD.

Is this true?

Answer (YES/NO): NO